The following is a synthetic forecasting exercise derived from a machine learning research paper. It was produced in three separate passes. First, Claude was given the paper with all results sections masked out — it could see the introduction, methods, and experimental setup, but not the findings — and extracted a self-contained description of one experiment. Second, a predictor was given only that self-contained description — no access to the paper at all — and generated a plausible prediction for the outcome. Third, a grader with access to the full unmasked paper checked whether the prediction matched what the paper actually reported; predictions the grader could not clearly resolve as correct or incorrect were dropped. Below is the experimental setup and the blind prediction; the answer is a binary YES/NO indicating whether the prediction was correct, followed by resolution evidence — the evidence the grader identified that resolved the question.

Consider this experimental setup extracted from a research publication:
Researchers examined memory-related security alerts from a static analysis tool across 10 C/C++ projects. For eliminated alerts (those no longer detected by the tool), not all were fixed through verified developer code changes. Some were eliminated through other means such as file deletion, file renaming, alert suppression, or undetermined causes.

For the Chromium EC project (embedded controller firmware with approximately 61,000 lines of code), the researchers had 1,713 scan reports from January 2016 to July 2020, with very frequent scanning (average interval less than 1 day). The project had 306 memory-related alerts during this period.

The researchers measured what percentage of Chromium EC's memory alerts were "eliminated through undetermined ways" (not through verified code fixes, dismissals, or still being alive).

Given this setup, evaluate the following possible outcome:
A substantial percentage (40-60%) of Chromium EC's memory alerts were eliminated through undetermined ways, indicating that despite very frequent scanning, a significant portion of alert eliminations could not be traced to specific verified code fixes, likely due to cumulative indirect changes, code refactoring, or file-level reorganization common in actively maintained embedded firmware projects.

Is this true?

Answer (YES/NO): NO